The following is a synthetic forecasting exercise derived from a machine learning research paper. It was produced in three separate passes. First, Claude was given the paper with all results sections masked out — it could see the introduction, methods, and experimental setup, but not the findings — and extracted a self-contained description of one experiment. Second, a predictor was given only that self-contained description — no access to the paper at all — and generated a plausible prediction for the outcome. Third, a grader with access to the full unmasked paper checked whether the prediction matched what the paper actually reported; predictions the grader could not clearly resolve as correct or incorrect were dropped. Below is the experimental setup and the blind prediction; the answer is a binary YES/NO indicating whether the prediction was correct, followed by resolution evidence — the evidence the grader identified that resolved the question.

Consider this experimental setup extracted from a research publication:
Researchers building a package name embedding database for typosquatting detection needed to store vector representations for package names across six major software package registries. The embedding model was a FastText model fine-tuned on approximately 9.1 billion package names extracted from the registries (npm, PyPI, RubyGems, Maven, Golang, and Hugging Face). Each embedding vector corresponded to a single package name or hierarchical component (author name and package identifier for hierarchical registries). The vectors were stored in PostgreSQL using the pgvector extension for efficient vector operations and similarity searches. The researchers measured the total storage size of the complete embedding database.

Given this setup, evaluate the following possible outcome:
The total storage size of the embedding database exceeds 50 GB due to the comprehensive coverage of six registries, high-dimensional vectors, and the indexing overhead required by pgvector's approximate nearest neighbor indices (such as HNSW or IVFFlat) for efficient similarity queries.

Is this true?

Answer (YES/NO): NO